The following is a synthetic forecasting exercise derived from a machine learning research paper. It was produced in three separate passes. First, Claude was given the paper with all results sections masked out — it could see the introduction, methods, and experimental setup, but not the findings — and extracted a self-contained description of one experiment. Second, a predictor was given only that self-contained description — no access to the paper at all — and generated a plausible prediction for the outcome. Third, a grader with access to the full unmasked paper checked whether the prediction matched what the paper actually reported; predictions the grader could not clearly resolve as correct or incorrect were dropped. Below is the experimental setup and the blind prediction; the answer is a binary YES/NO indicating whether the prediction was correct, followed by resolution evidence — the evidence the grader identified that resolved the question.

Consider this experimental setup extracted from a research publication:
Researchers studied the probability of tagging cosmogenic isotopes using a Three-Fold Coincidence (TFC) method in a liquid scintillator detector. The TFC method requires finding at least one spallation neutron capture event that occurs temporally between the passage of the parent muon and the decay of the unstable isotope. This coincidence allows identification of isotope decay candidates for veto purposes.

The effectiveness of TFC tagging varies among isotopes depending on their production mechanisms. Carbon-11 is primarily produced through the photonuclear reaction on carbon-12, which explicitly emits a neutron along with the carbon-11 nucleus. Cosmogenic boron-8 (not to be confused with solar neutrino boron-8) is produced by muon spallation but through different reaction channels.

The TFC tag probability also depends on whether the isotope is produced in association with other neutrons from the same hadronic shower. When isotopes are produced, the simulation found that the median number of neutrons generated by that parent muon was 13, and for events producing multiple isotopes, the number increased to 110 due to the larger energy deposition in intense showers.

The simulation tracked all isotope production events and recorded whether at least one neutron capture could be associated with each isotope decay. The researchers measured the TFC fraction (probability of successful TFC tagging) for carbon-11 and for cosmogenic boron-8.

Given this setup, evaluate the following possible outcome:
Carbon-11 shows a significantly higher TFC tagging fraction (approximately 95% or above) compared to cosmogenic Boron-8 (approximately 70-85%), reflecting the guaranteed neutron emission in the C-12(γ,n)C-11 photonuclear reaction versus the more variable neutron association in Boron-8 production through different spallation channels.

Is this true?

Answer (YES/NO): NO